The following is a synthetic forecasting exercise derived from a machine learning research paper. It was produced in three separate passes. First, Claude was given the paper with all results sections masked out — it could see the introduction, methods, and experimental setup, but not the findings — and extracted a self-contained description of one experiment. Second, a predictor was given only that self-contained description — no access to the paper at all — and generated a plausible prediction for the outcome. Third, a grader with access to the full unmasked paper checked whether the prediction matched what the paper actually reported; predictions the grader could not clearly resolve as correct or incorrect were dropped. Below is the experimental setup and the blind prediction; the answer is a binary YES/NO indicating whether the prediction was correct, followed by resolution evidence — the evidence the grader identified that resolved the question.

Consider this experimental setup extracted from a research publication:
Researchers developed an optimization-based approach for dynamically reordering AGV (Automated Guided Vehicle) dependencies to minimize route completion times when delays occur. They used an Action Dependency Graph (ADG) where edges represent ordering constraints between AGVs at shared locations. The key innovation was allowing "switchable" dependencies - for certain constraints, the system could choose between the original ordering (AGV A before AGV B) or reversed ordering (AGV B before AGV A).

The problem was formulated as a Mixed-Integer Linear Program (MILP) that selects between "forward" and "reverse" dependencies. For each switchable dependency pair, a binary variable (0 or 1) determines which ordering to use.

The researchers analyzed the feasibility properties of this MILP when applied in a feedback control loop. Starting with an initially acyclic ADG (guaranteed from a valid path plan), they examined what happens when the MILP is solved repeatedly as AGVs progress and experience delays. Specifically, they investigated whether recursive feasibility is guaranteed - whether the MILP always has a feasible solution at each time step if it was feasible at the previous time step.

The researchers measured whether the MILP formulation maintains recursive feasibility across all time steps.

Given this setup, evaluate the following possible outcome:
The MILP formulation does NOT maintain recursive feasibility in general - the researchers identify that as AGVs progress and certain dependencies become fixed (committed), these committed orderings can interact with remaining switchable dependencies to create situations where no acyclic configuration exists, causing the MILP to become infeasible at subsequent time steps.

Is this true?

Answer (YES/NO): NO